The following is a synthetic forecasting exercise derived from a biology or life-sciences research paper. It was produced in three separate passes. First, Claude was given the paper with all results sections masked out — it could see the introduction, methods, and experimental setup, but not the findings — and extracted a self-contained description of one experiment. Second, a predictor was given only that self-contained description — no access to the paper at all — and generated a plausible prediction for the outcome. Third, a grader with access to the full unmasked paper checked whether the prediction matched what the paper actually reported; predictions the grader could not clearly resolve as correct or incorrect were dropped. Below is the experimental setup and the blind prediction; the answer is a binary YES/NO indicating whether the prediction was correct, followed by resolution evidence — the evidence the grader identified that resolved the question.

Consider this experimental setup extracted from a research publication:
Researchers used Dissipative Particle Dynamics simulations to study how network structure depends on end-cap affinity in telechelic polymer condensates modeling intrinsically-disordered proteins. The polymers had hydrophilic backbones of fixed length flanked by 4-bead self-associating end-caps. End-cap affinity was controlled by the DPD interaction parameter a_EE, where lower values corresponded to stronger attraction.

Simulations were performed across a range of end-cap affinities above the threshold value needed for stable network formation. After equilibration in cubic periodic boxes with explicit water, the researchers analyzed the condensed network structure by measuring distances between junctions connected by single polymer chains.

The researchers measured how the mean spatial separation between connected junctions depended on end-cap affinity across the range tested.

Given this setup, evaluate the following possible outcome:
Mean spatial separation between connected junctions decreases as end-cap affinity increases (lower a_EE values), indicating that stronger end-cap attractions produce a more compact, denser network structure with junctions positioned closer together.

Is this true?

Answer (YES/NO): NO